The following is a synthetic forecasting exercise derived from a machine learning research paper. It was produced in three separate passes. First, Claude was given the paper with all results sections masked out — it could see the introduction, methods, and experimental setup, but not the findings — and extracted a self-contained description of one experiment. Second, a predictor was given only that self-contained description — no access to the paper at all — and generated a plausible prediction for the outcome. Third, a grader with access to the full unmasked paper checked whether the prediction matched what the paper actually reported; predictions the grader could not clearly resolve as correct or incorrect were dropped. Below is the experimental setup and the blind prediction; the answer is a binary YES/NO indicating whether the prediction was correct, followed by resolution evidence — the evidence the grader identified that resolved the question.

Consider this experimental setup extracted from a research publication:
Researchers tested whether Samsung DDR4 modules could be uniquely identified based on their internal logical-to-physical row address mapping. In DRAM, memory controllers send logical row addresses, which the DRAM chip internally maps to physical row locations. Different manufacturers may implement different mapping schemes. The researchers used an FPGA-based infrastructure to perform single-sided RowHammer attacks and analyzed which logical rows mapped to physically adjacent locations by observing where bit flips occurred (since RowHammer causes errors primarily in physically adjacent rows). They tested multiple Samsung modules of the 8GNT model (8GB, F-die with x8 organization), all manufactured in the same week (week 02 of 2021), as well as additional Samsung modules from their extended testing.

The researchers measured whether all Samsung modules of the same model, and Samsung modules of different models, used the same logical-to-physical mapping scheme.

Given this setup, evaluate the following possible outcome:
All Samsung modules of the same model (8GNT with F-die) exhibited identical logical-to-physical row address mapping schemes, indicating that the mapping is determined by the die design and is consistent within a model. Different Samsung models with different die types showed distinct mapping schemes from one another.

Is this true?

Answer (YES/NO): NO